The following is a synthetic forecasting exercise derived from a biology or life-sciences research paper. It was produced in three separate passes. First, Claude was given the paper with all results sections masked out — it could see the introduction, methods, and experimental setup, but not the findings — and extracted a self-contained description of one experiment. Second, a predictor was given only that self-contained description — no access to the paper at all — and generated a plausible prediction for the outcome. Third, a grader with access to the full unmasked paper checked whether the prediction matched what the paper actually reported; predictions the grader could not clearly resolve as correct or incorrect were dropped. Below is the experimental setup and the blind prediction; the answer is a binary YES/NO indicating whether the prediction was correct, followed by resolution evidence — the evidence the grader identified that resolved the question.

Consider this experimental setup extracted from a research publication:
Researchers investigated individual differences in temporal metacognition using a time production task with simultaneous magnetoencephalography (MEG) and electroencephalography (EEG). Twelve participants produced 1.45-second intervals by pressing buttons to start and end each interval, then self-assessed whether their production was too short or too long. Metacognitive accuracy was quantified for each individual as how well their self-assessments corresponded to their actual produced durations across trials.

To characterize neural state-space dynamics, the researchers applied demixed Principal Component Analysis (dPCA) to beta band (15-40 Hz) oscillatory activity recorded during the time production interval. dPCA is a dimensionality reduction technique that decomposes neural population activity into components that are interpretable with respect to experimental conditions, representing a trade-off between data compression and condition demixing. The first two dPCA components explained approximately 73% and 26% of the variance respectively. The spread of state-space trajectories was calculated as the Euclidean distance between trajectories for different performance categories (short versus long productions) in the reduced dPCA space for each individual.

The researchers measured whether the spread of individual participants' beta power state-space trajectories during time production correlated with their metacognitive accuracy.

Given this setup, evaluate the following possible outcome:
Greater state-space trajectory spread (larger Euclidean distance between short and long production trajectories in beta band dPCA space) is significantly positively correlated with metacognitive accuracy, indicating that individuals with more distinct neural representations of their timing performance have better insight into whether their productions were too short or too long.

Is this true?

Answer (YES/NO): YES